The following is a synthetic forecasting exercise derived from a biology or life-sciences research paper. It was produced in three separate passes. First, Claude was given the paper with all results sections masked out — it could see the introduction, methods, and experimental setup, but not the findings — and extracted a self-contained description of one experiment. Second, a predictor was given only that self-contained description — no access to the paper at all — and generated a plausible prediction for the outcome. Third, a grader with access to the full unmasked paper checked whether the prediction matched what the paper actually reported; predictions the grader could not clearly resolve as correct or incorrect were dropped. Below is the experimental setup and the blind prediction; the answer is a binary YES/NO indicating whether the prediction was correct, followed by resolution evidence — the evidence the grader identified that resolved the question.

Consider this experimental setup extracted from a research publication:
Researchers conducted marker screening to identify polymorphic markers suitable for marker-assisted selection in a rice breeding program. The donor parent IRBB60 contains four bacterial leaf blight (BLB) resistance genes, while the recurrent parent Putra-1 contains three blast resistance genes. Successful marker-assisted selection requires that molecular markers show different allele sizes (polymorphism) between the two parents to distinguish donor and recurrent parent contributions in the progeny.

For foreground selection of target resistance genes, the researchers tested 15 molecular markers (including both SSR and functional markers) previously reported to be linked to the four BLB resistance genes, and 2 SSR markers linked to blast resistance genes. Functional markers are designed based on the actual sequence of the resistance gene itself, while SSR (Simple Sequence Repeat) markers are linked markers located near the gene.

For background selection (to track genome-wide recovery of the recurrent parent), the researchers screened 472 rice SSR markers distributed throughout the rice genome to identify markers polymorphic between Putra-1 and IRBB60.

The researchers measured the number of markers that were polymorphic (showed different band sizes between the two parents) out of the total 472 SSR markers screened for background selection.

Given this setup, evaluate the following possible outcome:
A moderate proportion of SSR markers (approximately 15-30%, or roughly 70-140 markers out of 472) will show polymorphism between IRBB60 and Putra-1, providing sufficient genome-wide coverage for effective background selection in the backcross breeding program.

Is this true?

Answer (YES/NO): YES